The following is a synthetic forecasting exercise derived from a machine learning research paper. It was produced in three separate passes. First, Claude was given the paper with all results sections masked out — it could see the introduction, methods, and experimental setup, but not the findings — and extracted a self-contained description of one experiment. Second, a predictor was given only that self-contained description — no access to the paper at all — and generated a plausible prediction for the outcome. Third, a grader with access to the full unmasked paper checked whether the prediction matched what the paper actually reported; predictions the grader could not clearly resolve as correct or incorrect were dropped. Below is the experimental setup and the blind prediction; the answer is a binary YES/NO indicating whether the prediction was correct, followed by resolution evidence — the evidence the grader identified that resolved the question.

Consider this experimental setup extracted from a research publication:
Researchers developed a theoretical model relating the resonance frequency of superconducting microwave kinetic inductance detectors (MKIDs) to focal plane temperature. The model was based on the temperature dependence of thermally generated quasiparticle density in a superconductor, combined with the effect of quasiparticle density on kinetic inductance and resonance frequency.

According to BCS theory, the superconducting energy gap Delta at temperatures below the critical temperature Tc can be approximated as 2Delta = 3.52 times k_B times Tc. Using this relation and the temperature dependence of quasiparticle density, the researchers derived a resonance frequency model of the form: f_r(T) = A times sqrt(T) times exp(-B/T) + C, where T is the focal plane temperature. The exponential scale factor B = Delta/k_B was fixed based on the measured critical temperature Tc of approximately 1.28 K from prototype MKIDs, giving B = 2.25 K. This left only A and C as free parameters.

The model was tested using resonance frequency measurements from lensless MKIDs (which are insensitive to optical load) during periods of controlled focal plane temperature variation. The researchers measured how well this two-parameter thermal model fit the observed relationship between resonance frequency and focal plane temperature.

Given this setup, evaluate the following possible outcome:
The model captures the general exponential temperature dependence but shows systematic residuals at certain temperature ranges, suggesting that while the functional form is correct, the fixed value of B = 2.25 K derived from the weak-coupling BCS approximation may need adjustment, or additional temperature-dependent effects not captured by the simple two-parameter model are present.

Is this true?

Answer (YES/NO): NO